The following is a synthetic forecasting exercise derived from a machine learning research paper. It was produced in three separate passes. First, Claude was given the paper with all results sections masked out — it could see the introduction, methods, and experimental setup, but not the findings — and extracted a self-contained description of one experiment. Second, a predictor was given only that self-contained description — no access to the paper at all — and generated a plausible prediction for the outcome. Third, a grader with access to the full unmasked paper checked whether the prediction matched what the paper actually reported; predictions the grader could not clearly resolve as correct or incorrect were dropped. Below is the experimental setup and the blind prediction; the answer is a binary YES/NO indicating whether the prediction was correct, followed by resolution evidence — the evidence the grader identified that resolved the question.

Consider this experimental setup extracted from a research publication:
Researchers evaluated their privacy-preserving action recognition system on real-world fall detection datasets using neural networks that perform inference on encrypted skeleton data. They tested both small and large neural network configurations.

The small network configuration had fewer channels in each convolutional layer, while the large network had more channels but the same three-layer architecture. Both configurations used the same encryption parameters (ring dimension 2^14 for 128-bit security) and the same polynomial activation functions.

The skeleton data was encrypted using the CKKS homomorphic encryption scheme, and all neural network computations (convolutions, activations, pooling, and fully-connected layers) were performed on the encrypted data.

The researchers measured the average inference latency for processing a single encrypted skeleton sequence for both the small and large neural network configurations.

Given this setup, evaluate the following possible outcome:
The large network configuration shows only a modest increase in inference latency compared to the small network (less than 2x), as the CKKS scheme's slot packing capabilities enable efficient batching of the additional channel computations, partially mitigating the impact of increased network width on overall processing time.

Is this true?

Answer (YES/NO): NO